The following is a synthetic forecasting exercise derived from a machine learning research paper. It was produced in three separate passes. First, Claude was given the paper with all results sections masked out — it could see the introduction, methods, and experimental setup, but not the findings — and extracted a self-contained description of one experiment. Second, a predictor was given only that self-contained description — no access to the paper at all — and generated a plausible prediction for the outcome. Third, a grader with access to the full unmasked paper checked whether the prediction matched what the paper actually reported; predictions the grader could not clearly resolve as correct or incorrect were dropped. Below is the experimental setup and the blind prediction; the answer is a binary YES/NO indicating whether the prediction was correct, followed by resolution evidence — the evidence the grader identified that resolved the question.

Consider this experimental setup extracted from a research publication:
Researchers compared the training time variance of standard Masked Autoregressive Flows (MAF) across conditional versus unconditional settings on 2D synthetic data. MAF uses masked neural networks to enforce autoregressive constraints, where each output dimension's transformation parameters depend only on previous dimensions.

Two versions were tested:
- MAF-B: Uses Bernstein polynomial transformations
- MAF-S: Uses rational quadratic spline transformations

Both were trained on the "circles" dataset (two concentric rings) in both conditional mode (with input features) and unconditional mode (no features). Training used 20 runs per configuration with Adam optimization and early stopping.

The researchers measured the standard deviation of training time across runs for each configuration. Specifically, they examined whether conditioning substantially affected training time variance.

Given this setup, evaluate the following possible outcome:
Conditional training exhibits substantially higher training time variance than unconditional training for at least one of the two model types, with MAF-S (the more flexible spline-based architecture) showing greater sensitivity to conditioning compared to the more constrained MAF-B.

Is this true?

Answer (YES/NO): NO